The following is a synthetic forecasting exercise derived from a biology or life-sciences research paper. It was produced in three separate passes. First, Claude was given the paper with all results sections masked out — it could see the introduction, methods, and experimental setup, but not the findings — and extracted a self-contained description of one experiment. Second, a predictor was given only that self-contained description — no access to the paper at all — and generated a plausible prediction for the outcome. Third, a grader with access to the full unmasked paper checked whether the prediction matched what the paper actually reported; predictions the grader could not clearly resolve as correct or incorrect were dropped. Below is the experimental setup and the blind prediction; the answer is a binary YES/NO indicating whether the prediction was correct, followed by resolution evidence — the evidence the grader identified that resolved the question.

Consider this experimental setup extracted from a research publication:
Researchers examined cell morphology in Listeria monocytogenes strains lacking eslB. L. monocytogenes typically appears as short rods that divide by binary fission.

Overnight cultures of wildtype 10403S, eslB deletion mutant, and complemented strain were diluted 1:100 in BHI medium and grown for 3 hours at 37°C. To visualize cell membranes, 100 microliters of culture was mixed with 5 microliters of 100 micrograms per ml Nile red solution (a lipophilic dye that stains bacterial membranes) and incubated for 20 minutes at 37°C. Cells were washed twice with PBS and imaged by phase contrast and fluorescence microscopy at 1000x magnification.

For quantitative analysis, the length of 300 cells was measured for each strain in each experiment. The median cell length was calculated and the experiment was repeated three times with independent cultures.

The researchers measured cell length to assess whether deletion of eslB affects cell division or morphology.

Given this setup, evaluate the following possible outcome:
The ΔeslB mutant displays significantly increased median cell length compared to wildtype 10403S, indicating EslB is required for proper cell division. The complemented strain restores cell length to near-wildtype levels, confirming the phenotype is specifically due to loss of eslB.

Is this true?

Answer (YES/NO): YES